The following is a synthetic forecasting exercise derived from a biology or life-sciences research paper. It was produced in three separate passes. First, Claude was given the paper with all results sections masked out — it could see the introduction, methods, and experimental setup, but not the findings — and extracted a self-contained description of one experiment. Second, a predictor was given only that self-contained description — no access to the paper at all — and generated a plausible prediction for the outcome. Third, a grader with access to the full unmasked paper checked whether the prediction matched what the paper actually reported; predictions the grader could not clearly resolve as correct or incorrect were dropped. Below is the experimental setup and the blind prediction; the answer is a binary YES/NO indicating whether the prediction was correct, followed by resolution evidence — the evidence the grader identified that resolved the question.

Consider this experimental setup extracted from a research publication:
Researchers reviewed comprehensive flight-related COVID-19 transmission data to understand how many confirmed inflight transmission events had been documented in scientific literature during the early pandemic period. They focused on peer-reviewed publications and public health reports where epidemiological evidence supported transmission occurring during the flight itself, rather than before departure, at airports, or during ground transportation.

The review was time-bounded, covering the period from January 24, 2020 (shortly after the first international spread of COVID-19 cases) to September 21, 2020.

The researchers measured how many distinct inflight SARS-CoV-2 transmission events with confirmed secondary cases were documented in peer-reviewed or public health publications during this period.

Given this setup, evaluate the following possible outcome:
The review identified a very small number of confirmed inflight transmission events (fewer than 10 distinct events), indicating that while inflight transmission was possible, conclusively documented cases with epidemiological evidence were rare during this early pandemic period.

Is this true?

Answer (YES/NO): YES